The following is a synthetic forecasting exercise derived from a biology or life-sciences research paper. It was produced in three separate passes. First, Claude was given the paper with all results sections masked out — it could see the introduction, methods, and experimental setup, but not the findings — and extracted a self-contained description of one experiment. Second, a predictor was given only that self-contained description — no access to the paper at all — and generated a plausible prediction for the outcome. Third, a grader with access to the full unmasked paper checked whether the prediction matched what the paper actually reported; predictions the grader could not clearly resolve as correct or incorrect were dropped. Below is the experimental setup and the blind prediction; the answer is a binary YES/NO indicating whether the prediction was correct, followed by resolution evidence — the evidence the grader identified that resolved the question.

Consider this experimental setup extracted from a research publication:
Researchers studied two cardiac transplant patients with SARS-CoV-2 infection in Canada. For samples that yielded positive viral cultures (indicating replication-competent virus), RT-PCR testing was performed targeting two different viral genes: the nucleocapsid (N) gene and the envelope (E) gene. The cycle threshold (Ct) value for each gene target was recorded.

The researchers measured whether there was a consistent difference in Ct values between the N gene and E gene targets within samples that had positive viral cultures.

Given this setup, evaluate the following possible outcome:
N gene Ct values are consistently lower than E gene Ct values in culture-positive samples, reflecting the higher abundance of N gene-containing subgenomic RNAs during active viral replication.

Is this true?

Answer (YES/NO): YES